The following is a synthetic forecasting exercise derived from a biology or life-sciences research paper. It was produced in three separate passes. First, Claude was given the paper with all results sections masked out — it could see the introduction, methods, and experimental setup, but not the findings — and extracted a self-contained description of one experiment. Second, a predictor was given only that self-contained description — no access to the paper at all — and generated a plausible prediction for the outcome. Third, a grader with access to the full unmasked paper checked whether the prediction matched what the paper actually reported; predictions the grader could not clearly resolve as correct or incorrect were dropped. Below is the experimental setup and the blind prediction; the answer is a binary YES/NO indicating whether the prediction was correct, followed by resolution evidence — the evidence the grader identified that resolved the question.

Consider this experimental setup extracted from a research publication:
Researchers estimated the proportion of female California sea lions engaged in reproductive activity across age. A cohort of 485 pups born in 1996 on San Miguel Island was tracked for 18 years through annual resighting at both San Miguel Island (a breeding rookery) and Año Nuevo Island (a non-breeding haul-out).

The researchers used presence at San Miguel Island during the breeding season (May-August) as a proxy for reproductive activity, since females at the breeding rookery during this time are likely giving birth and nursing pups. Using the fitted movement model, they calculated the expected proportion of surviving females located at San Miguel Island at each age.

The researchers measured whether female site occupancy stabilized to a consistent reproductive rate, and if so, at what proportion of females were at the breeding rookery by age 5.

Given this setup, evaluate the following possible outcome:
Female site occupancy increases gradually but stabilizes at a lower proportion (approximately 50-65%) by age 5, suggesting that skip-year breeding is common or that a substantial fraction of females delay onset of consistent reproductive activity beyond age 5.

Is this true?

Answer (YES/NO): NO